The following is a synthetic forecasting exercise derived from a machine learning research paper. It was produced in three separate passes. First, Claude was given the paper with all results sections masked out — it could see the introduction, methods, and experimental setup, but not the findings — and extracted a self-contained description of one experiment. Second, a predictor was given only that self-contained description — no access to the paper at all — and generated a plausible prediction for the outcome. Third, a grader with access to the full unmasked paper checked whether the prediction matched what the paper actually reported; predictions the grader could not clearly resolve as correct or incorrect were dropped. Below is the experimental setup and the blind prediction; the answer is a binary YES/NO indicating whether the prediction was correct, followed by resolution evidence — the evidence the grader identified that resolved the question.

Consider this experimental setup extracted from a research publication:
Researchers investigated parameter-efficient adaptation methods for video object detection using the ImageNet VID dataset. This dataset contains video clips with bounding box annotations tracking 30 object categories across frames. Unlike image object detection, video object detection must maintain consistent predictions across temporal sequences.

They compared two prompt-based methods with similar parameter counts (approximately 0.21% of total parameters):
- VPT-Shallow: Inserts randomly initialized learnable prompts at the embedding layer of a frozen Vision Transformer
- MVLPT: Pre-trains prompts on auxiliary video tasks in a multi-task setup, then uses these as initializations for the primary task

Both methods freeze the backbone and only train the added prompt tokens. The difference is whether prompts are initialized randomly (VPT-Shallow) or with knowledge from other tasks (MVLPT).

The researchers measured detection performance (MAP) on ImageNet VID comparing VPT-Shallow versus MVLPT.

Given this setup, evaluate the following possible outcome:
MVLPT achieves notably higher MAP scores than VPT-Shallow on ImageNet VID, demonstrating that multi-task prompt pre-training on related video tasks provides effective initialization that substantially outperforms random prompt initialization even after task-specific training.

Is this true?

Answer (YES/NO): NO